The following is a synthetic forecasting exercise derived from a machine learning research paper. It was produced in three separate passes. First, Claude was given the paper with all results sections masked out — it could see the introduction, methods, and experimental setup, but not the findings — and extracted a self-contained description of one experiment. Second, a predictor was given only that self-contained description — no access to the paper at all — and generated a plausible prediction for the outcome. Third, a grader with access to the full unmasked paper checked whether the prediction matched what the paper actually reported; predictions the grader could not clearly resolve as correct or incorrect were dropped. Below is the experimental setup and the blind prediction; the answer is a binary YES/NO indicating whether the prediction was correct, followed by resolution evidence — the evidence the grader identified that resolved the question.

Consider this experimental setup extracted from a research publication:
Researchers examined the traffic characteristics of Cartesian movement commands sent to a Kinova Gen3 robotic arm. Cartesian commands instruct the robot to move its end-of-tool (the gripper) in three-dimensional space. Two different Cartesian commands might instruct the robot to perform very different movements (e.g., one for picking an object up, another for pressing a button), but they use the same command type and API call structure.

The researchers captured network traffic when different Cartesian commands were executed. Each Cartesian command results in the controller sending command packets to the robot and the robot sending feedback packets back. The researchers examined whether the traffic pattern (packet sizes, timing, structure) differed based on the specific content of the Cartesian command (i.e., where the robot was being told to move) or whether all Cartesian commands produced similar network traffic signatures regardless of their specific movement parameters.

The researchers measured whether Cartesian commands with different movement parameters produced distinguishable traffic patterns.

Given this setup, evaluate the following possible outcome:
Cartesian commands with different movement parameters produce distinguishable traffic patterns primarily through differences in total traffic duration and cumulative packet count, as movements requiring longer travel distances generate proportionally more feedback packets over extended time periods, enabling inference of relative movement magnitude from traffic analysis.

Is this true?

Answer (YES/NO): NO